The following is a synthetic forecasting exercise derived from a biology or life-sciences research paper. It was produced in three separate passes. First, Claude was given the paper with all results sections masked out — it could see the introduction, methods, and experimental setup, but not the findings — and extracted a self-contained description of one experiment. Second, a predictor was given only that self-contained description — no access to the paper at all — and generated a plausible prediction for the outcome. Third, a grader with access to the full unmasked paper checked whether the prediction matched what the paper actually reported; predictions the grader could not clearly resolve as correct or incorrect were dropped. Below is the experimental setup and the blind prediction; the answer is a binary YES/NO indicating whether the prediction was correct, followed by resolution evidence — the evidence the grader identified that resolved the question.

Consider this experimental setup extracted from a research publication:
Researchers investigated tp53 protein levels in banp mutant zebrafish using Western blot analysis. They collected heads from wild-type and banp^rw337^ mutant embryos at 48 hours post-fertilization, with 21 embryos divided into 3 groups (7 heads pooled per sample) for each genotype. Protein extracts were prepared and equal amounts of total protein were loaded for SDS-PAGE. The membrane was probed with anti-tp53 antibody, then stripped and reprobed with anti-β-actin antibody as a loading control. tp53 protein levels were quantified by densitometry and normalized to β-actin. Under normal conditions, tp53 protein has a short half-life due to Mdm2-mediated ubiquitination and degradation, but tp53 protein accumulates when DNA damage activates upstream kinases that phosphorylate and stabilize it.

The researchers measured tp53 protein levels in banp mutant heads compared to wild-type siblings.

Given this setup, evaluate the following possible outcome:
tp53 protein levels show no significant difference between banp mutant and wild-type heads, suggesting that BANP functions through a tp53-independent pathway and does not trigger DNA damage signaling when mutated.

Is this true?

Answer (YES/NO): NO